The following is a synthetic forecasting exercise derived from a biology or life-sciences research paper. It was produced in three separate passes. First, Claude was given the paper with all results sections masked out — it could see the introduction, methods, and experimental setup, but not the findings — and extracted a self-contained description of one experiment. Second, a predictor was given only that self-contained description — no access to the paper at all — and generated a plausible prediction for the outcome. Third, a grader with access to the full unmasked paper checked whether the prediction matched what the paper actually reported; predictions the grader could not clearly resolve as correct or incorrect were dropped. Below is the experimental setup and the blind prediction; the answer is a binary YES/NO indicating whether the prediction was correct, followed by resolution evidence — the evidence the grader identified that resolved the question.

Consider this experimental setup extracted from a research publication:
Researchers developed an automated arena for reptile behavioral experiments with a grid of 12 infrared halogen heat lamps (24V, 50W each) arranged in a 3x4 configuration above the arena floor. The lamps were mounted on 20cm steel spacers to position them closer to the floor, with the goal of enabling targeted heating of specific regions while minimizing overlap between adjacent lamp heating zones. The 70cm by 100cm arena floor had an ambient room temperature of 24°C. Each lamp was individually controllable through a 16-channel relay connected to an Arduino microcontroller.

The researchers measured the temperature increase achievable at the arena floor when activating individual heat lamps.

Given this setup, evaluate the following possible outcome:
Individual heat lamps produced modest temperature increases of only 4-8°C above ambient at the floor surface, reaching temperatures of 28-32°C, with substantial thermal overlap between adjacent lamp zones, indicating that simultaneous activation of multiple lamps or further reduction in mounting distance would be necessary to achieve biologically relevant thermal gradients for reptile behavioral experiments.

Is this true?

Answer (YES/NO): NO